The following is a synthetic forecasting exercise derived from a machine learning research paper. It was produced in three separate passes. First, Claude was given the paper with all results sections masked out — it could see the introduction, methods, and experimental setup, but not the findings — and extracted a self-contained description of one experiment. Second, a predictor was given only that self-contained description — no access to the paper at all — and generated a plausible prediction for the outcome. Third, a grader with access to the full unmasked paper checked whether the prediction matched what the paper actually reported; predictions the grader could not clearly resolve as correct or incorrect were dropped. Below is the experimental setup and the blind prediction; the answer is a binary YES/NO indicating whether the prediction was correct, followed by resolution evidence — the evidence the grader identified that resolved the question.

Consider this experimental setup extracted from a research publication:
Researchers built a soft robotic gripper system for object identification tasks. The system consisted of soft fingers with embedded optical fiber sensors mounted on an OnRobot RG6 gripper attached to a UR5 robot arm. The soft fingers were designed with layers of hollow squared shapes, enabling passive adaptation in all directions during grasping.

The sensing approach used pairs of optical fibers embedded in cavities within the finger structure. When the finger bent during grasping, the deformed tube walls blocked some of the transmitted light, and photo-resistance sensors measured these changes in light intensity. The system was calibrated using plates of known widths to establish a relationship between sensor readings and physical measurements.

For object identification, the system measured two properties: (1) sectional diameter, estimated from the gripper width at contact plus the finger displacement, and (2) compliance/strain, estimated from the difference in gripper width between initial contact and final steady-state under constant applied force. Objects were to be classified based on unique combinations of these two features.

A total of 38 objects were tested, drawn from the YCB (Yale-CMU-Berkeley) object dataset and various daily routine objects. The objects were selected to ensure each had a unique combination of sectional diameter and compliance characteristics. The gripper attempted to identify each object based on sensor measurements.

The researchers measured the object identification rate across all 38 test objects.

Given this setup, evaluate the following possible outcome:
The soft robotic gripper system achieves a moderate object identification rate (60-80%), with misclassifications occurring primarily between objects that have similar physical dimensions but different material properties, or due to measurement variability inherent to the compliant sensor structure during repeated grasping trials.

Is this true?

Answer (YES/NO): NO